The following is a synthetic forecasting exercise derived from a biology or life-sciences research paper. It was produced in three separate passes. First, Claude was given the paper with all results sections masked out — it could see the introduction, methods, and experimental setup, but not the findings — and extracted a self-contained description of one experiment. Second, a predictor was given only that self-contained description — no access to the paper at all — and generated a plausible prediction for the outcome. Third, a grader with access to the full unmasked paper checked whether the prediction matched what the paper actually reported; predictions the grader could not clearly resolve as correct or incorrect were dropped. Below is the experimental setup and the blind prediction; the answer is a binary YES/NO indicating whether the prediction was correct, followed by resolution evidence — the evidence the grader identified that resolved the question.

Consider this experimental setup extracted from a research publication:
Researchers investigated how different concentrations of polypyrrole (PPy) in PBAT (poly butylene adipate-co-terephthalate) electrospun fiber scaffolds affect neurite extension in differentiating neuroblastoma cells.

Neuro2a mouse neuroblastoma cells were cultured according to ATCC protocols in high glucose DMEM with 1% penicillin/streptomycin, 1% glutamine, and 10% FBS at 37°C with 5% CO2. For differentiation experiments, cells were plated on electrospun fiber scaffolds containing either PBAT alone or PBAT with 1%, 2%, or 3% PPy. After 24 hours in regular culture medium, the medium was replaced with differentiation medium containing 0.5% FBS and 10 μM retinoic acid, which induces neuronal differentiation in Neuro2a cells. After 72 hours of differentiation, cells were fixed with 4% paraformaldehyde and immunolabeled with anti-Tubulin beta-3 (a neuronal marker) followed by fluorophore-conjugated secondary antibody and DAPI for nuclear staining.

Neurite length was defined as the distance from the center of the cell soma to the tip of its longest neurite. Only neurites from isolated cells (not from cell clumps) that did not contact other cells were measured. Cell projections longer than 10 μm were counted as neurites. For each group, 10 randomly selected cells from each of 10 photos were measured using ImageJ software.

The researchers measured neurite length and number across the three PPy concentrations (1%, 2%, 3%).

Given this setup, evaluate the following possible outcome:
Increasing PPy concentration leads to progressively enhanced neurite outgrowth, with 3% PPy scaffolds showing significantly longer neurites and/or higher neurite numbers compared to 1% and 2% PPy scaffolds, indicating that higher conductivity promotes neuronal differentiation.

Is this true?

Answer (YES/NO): NO